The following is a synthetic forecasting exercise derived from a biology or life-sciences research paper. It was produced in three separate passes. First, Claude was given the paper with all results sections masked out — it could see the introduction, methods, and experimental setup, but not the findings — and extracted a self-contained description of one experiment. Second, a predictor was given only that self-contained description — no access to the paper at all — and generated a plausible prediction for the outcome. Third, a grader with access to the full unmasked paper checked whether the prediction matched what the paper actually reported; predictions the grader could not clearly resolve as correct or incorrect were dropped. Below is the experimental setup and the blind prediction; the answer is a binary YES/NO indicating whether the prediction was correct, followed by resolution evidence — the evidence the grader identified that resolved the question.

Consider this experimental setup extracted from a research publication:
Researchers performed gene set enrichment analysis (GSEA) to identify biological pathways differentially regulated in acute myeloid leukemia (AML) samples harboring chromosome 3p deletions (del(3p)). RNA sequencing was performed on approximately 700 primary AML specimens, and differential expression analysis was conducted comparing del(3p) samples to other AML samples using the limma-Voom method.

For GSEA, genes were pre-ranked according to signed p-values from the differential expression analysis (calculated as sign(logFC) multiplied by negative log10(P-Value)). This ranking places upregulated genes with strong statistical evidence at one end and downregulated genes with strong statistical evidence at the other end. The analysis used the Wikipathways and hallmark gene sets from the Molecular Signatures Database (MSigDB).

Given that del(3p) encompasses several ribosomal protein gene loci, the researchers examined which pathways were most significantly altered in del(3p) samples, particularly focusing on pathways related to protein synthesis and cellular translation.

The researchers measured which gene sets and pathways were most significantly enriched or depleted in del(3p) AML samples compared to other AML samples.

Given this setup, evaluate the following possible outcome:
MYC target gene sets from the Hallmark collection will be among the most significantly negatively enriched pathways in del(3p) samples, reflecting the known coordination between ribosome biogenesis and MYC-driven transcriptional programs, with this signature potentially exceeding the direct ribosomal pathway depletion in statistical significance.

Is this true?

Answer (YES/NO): NO